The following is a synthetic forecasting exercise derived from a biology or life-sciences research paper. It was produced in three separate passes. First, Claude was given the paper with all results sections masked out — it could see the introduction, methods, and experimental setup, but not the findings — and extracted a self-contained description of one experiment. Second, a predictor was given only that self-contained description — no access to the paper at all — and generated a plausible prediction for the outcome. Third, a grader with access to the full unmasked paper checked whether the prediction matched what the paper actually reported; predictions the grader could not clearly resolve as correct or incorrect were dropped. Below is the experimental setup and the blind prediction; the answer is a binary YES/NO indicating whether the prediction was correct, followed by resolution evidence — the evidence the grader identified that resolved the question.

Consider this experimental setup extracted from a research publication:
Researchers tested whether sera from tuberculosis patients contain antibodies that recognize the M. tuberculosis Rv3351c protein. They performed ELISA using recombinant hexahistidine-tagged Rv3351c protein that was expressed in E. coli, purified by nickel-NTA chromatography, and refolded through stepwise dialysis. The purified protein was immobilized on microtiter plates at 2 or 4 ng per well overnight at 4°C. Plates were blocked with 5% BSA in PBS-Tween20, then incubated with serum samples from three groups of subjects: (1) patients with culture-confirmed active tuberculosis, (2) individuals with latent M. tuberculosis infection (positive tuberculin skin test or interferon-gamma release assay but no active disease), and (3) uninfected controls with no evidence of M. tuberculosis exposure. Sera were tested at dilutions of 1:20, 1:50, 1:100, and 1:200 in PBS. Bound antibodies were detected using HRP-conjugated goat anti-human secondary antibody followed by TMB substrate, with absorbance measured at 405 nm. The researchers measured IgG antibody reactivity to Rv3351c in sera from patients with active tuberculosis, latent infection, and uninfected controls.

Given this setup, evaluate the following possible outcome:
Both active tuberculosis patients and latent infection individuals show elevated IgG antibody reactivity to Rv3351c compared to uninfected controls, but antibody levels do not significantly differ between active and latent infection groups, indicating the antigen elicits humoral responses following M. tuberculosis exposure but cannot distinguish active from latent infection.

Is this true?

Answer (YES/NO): NO